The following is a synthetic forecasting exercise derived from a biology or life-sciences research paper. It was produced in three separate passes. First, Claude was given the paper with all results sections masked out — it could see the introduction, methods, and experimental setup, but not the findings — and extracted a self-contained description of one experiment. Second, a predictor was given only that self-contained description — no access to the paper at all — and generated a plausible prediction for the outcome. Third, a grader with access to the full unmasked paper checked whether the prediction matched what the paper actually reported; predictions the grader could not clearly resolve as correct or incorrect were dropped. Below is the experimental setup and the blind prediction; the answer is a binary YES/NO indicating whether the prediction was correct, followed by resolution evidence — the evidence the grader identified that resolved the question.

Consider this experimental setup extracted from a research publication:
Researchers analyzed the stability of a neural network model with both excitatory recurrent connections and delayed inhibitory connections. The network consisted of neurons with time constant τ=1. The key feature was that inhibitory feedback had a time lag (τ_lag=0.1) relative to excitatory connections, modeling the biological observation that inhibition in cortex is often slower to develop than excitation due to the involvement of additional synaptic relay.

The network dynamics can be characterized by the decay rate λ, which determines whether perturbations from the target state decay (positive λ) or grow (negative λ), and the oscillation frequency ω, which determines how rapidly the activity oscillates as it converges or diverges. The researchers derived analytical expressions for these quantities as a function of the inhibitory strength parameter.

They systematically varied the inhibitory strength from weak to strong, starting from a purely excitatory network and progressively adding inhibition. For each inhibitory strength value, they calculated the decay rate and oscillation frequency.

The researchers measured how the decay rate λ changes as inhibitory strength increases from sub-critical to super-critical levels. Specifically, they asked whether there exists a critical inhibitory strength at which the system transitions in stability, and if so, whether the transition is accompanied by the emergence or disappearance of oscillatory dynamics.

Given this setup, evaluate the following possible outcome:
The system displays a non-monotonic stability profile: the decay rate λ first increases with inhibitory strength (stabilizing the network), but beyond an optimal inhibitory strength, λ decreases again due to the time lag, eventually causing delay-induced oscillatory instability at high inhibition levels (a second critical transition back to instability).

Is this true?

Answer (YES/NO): NO